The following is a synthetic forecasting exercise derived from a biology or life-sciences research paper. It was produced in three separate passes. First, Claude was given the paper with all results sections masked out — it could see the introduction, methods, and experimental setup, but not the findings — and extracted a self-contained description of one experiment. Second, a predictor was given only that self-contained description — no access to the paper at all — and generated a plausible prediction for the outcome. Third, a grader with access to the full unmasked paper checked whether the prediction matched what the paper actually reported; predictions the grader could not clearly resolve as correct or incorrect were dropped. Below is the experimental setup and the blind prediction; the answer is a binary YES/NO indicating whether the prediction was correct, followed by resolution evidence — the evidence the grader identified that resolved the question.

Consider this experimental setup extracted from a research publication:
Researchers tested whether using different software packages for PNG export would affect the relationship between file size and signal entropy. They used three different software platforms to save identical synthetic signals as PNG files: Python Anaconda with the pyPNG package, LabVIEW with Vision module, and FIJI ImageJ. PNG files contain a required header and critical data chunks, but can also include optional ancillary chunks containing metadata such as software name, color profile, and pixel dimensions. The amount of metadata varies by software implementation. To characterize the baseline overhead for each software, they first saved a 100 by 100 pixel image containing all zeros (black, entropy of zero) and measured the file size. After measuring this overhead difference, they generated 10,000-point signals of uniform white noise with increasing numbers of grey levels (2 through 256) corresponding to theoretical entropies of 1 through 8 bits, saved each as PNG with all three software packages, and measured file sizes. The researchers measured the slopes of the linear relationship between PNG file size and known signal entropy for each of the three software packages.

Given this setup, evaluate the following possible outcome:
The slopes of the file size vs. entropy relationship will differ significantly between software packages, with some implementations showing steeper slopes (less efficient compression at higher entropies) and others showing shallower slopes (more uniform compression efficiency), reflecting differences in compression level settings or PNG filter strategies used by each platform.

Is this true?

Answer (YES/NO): NO